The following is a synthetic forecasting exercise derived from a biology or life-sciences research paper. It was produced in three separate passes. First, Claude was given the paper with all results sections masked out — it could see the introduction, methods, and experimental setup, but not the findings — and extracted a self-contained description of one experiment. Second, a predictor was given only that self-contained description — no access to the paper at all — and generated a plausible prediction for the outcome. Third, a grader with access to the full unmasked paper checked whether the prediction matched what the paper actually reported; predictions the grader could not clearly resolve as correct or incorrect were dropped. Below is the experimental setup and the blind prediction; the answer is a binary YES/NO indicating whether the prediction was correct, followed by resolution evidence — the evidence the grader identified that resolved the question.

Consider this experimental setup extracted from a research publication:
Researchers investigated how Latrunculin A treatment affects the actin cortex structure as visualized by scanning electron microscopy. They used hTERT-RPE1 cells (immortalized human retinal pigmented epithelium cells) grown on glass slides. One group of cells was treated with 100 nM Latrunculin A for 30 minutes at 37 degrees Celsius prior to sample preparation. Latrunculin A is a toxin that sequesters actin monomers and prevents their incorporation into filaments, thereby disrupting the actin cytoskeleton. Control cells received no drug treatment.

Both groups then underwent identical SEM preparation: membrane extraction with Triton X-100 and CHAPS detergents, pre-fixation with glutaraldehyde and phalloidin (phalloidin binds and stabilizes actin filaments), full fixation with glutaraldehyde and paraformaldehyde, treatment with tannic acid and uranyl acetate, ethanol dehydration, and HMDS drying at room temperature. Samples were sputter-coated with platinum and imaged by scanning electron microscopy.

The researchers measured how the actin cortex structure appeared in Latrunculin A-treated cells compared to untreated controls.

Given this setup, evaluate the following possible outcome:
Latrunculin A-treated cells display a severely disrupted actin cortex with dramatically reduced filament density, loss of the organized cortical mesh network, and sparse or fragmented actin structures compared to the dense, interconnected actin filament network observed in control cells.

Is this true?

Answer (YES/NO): NO